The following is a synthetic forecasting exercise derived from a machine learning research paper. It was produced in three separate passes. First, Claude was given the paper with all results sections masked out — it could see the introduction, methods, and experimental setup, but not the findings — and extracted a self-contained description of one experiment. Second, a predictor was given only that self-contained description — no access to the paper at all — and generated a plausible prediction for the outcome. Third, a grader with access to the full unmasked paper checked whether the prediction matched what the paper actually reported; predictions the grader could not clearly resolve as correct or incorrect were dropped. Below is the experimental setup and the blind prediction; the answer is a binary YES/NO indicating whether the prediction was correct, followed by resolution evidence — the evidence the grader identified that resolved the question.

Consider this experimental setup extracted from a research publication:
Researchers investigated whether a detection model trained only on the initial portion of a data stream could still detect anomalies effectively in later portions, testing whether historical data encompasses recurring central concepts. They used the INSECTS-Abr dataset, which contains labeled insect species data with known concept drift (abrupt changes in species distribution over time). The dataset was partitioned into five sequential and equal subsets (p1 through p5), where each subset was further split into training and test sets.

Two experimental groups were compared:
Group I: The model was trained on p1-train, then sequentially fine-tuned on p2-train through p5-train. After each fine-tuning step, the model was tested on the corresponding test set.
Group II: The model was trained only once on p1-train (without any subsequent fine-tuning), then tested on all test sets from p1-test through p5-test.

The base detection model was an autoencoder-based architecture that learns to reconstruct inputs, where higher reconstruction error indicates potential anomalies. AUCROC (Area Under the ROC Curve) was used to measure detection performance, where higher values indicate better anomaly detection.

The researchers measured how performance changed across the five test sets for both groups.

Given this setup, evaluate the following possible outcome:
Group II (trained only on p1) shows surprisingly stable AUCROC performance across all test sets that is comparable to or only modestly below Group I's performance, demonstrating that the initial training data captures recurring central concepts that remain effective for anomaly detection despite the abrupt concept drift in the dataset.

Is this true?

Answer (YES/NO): NO